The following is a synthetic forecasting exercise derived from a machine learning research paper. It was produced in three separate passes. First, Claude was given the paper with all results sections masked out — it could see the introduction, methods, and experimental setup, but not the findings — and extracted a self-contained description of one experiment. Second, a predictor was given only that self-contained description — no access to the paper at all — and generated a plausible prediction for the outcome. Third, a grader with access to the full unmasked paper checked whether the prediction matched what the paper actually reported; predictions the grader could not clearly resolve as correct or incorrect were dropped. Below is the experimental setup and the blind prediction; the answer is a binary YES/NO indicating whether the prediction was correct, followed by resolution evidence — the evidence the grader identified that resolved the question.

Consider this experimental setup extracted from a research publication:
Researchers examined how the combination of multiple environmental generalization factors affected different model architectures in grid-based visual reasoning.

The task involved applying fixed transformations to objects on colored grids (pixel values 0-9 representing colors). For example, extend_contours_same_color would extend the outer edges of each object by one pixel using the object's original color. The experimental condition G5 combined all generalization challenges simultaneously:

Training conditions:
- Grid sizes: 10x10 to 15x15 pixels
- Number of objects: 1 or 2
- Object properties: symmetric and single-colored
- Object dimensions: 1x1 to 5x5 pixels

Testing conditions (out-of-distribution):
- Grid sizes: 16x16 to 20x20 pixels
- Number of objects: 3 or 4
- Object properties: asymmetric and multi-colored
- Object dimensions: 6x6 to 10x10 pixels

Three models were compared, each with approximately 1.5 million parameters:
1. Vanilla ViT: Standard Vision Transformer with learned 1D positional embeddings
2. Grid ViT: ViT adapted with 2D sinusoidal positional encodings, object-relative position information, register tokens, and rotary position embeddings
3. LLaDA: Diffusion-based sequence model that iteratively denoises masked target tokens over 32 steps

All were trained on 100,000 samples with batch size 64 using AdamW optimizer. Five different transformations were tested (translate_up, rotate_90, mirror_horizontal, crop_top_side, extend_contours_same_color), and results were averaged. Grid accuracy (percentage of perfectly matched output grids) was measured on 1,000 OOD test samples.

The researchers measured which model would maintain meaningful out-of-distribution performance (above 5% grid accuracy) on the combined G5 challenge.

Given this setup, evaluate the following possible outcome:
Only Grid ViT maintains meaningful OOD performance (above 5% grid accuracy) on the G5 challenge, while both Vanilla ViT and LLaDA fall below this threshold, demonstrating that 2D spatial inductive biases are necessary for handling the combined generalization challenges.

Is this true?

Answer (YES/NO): NO